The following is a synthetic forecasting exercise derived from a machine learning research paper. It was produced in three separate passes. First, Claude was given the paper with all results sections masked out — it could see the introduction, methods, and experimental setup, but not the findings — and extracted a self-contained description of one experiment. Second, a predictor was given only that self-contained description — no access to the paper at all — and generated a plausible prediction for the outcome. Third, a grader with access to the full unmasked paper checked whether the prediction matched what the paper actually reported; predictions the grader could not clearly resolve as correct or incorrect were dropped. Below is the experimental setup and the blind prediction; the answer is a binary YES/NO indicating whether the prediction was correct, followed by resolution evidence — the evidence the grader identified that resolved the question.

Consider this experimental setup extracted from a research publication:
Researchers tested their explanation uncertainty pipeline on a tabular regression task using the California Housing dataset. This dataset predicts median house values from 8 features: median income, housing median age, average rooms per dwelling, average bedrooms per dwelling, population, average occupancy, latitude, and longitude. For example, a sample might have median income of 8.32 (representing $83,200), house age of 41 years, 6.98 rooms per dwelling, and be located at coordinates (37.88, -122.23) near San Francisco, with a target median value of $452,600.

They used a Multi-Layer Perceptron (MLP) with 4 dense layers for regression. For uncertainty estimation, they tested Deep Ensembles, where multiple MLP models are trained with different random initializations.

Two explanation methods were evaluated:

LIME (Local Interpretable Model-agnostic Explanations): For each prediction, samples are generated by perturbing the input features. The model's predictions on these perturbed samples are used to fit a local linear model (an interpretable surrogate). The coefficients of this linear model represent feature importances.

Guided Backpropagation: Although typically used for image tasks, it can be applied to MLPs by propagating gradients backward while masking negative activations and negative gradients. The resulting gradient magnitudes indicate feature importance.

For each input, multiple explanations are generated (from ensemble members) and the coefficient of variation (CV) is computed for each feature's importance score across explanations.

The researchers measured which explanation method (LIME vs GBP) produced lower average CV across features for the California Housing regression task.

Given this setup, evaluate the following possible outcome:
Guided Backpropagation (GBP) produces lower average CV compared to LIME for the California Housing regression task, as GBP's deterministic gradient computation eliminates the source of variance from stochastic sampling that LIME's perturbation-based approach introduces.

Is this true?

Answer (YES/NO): YES